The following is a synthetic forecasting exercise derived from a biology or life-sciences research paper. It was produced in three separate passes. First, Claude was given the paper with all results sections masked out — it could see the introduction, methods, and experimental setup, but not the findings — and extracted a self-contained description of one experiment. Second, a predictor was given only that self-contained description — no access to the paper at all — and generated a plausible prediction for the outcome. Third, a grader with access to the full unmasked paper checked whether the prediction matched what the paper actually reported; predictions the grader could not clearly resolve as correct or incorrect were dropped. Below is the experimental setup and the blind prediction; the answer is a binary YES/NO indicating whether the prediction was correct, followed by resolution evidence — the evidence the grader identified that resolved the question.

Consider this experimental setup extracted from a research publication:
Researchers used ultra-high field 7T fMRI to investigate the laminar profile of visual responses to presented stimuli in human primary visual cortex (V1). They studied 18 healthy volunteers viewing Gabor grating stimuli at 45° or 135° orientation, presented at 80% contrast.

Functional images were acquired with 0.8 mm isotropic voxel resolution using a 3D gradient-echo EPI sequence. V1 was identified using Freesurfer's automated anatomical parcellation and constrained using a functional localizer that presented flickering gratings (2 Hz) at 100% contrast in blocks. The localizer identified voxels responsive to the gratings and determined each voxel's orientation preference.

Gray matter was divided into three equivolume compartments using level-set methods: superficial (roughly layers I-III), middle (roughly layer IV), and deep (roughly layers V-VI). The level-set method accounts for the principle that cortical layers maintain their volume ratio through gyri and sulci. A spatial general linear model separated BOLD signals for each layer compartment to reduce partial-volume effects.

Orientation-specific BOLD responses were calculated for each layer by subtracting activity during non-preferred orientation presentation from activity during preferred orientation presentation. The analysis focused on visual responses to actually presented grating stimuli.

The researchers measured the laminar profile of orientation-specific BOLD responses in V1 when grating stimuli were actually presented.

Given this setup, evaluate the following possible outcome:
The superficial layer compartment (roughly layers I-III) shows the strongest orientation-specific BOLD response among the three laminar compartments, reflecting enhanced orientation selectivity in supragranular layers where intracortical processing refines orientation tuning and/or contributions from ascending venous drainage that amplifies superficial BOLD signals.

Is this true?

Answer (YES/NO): NO